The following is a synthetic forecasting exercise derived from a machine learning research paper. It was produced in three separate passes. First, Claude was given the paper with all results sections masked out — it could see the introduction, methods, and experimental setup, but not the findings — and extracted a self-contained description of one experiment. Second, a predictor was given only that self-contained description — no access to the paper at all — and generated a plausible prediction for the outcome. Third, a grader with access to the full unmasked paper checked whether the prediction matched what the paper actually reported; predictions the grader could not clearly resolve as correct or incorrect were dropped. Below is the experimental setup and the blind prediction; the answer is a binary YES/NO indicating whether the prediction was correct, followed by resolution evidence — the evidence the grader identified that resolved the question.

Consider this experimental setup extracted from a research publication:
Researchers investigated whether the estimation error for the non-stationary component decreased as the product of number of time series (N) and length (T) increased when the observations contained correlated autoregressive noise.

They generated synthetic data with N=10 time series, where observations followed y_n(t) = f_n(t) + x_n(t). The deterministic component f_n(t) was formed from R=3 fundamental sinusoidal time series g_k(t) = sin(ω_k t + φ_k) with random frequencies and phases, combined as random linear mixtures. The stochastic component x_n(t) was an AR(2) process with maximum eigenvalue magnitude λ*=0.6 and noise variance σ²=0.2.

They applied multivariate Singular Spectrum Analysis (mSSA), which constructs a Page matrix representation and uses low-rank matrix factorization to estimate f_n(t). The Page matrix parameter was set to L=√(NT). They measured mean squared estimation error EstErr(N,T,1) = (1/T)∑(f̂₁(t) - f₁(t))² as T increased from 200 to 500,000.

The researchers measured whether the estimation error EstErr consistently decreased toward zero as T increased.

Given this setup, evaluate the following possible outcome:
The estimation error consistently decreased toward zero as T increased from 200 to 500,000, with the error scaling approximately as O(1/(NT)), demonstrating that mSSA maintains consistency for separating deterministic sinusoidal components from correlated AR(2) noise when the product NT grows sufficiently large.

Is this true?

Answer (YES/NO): NO